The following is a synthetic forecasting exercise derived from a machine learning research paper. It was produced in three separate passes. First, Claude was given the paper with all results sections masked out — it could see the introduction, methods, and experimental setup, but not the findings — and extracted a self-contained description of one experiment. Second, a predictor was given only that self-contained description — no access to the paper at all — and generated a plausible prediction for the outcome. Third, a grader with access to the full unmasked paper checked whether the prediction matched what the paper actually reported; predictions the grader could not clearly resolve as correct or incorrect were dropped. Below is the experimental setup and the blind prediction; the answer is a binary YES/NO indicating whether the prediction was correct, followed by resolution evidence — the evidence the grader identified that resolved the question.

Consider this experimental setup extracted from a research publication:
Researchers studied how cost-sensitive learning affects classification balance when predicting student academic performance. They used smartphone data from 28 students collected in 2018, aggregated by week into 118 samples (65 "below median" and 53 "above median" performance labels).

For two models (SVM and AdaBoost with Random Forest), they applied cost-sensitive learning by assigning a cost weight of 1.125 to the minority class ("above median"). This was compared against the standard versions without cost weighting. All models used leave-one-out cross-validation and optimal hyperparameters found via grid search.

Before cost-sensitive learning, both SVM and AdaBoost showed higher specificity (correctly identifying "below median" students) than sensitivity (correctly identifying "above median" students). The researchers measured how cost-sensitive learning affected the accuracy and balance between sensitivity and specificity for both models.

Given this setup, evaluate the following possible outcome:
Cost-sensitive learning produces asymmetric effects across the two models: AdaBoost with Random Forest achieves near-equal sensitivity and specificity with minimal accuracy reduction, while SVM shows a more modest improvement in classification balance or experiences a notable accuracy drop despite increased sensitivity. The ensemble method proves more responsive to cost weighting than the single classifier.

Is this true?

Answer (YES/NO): NO